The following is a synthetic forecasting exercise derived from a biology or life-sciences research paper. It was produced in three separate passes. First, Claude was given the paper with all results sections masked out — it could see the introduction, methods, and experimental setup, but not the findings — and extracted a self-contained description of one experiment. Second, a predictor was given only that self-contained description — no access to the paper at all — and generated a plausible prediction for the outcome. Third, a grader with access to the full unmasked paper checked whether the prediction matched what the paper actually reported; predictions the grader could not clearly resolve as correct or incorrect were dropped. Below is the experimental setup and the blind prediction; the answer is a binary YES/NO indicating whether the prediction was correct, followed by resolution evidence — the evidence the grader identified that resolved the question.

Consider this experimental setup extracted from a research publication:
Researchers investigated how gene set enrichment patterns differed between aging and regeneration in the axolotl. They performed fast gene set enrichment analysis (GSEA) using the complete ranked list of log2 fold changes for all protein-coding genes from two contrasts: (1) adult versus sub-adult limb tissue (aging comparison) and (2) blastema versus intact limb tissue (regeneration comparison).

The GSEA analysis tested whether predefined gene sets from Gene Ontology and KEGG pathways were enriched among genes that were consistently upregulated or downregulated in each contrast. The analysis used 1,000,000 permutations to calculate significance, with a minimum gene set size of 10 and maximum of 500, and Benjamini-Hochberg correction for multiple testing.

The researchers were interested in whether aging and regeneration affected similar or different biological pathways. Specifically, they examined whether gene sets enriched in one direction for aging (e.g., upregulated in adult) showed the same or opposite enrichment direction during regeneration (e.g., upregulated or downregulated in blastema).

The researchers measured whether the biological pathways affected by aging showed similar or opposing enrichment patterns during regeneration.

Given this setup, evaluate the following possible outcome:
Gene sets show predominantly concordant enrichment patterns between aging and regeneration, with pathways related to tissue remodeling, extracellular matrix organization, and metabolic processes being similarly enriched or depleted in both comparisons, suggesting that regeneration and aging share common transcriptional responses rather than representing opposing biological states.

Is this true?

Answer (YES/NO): NO